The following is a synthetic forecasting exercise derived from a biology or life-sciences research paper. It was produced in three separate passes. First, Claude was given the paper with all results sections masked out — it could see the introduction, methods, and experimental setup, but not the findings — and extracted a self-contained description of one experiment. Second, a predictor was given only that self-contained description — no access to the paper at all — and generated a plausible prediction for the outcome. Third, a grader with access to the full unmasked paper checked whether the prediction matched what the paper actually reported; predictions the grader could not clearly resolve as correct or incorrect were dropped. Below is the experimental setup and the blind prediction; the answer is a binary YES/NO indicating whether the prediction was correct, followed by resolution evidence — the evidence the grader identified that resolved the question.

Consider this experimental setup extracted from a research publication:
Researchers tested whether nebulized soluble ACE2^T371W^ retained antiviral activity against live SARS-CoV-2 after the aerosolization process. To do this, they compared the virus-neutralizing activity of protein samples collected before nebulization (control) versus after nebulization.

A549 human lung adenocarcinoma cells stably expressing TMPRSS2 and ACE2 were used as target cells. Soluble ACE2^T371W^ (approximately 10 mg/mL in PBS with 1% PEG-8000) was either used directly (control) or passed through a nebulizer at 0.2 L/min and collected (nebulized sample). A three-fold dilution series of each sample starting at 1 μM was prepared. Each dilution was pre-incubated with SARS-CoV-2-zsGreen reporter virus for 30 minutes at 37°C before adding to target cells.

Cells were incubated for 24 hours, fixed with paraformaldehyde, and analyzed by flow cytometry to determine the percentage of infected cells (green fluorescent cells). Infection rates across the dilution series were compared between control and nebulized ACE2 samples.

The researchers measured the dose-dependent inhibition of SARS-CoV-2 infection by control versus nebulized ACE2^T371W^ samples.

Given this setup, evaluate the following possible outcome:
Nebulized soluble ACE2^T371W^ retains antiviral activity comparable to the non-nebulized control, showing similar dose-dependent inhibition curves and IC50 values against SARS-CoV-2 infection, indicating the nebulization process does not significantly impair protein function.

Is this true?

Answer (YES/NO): YES